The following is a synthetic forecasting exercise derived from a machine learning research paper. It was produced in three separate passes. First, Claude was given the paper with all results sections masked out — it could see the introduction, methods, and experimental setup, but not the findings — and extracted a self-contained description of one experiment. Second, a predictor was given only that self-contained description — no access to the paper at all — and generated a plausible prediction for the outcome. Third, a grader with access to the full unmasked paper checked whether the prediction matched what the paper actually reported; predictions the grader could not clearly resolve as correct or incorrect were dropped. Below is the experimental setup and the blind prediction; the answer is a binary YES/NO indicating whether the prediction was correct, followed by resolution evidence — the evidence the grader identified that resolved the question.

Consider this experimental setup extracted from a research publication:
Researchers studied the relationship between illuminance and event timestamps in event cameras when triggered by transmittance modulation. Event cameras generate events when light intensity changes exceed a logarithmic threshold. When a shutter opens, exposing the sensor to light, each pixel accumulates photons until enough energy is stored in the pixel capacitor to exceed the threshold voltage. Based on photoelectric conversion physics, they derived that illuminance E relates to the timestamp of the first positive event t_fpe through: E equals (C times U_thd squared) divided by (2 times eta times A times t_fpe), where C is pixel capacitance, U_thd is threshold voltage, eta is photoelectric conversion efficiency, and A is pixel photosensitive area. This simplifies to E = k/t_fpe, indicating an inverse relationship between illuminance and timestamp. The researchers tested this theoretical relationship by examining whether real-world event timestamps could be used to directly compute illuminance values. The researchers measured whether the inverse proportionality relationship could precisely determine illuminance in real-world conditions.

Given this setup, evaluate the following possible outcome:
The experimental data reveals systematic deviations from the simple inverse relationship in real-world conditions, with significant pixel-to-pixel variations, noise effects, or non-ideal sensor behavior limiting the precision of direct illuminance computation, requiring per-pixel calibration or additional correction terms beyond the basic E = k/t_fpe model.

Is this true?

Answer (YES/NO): YES